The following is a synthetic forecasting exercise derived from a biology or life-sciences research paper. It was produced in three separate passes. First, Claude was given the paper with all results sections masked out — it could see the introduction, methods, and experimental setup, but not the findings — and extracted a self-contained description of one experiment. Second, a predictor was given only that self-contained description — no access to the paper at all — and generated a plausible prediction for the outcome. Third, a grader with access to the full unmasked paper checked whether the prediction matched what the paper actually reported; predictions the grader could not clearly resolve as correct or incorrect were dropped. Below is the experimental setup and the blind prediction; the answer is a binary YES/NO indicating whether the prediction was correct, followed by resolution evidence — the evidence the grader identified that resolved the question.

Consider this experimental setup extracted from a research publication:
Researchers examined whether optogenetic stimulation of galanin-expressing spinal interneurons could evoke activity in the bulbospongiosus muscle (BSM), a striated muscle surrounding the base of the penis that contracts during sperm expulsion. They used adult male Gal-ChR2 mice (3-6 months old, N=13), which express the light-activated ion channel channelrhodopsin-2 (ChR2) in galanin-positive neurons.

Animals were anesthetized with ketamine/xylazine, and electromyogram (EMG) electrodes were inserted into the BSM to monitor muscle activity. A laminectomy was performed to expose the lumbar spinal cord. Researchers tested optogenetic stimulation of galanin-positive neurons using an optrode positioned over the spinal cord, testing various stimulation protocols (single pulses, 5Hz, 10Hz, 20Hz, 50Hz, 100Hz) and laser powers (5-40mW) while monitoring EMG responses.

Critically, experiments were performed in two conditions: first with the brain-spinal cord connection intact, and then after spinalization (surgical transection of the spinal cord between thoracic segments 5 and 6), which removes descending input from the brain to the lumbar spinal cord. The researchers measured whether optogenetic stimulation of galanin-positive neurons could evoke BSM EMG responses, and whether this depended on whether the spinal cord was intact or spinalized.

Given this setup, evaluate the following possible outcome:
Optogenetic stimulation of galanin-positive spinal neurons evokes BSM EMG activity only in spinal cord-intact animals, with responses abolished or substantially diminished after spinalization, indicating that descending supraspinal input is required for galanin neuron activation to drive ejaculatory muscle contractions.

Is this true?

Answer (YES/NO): NO